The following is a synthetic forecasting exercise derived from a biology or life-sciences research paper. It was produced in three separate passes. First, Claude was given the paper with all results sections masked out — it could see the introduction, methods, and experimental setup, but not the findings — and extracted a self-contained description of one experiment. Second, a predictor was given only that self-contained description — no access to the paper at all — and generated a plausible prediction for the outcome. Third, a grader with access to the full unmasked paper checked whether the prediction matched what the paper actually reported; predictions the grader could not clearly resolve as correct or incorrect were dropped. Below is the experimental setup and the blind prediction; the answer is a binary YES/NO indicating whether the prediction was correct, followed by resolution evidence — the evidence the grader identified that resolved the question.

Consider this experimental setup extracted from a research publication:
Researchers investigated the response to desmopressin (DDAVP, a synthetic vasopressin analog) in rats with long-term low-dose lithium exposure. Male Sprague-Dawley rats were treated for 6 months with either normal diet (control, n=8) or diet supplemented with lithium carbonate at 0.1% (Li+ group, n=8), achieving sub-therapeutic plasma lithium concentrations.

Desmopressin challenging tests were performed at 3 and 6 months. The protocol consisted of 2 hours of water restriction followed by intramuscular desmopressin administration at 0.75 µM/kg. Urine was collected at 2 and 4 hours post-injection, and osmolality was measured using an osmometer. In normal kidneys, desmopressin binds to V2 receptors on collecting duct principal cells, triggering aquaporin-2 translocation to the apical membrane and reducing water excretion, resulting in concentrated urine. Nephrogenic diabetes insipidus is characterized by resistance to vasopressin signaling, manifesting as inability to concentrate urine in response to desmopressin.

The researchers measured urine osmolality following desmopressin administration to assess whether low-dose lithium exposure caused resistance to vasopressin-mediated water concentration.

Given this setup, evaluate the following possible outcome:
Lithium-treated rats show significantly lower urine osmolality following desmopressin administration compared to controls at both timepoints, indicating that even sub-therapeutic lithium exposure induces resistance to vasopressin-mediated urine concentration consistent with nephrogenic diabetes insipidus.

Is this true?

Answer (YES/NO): NO